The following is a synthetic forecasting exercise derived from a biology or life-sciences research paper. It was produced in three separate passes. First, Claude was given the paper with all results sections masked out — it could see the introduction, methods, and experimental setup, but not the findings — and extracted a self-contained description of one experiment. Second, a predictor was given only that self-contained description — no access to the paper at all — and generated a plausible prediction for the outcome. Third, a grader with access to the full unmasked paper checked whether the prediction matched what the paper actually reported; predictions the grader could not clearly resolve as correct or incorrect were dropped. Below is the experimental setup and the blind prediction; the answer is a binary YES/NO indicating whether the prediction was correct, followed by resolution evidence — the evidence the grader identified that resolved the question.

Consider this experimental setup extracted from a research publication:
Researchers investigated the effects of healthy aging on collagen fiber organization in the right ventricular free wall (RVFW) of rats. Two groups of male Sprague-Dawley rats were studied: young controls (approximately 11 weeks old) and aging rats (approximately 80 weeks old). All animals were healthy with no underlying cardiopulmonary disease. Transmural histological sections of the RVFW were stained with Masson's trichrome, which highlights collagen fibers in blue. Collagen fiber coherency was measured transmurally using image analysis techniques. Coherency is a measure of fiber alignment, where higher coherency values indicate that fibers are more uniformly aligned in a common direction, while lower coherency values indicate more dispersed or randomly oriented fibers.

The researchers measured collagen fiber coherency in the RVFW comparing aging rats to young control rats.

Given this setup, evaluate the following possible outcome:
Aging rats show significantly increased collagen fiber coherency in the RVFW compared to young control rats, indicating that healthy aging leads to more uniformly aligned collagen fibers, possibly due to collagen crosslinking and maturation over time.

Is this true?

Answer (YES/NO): NO